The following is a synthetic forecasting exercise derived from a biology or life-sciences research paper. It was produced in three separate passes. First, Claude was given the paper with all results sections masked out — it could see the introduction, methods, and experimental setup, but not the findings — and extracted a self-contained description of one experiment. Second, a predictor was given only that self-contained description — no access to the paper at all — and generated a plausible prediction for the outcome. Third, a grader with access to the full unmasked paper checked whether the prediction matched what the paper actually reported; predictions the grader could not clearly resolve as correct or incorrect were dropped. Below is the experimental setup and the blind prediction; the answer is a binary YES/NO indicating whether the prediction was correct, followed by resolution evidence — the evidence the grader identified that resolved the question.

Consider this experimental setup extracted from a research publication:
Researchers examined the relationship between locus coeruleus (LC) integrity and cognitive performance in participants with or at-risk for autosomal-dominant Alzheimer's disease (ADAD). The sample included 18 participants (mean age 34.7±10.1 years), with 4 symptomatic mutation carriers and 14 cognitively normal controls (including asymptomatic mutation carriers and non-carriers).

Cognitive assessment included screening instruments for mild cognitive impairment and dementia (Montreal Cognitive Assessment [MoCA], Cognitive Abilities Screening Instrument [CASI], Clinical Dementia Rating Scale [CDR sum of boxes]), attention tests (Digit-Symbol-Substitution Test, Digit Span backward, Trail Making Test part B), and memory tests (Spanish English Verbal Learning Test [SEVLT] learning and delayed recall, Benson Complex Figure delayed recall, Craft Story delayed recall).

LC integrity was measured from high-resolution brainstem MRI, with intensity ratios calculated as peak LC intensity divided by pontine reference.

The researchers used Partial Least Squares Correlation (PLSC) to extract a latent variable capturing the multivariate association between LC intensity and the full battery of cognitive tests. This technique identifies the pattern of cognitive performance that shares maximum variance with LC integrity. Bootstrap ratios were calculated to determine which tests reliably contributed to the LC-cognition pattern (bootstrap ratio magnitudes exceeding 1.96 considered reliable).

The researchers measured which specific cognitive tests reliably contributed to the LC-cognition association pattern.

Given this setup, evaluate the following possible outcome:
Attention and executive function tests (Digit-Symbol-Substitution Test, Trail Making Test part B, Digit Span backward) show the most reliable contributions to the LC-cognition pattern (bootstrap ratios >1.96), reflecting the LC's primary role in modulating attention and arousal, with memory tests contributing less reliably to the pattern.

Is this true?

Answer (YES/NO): NO